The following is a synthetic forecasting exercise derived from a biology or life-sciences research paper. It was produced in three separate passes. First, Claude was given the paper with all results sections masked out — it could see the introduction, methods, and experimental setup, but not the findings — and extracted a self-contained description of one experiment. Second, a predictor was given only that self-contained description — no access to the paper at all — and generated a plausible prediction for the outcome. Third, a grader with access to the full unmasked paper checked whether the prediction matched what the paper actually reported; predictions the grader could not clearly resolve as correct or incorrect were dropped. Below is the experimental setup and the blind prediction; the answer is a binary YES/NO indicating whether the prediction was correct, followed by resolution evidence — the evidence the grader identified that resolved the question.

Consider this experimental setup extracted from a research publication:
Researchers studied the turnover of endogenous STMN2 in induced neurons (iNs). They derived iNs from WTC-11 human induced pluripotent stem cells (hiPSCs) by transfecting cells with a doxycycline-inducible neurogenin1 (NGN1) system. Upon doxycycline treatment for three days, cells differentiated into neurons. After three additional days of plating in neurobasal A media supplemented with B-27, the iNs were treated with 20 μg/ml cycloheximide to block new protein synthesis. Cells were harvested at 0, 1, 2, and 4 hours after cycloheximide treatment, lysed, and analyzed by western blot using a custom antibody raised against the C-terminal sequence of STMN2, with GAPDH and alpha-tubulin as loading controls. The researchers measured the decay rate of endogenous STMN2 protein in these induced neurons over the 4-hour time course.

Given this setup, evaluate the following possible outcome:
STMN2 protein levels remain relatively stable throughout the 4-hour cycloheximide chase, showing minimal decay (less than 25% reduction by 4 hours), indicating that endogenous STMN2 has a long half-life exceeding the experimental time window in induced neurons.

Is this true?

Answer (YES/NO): NO